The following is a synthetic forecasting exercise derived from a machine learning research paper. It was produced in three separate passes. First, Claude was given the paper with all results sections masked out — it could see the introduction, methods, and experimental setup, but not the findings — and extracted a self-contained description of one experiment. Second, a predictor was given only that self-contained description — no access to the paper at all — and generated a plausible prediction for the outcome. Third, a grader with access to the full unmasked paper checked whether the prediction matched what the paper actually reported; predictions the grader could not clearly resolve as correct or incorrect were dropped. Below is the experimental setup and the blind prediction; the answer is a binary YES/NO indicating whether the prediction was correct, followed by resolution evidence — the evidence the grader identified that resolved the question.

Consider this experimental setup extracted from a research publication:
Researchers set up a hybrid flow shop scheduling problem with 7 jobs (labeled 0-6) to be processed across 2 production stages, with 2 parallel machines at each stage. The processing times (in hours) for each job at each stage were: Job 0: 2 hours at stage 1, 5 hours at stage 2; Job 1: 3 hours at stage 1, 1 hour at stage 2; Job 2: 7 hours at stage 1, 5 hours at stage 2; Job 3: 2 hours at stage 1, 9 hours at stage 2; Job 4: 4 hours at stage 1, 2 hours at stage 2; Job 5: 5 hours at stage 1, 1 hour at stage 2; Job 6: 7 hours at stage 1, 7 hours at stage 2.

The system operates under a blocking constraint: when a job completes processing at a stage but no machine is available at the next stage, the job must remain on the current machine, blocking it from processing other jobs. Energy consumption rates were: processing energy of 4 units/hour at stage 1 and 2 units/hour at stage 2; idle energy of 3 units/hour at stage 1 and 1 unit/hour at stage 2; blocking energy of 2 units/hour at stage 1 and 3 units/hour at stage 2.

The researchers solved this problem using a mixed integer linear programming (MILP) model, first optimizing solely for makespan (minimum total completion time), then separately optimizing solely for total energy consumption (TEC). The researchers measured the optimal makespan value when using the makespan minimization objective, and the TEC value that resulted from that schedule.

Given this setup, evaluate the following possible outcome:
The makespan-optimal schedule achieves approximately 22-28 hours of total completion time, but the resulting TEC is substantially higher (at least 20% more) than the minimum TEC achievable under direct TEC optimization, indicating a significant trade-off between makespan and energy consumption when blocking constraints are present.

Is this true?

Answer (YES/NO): NO